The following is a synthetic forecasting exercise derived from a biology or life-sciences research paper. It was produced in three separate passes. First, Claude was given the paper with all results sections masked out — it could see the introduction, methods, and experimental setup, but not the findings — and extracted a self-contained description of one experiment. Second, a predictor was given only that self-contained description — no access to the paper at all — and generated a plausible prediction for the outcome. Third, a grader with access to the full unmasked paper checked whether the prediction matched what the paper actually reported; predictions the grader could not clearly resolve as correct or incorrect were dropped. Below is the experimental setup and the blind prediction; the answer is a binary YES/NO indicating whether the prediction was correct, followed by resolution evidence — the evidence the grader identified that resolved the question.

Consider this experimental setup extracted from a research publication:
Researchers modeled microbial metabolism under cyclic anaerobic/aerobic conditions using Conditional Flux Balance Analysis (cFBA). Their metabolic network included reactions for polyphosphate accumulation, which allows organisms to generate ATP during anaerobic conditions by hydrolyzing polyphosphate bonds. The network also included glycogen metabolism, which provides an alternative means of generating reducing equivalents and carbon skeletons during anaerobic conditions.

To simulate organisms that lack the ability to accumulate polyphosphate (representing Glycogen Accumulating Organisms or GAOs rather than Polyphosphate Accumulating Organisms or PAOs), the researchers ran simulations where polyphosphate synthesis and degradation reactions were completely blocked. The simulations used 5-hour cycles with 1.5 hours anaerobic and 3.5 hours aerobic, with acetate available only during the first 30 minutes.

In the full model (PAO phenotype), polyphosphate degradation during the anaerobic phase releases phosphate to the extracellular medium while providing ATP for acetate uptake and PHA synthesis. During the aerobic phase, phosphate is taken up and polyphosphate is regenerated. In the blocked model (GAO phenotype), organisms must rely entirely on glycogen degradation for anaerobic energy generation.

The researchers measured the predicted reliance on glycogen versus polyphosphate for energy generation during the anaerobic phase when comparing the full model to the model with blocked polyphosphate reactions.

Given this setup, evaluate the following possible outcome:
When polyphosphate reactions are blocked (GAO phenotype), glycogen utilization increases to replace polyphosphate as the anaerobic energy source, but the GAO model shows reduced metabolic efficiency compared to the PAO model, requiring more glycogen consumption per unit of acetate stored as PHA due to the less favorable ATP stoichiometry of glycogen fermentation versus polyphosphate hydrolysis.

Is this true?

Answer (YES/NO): YES